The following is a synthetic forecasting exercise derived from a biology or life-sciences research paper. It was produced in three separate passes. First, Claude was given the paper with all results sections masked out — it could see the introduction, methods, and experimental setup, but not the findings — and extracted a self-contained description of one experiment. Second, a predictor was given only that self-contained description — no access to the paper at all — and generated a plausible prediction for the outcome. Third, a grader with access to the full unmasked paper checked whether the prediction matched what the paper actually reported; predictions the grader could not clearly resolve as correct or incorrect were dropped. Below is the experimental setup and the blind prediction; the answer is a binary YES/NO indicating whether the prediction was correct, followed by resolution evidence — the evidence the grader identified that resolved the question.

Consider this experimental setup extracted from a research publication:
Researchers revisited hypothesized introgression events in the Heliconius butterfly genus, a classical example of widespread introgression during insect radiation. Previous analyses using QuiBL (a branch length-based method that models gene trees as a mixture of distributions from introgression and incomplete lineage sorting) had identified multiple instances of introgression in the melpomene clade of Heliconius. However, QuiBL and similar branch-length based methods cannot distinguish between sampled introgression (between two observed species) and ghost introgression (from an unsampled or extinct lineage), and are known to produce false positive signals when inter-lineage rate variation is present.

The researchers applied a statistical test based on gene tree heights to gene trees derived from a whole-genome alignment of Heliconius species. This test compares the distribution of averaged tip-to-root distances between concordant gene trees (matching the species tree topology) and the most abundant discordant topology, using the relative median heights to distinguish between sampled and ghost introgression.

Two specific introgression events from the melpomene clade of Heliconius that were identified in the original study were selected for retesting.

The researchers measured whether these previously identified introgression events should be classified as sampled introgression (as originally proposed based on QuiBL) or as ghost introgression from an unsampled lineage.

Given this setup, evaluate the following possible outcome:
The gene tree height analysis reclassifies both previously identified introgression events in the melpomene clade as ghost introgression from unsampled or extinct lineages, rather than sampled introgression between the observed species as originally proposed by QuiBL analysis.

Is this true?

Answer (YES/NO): YES